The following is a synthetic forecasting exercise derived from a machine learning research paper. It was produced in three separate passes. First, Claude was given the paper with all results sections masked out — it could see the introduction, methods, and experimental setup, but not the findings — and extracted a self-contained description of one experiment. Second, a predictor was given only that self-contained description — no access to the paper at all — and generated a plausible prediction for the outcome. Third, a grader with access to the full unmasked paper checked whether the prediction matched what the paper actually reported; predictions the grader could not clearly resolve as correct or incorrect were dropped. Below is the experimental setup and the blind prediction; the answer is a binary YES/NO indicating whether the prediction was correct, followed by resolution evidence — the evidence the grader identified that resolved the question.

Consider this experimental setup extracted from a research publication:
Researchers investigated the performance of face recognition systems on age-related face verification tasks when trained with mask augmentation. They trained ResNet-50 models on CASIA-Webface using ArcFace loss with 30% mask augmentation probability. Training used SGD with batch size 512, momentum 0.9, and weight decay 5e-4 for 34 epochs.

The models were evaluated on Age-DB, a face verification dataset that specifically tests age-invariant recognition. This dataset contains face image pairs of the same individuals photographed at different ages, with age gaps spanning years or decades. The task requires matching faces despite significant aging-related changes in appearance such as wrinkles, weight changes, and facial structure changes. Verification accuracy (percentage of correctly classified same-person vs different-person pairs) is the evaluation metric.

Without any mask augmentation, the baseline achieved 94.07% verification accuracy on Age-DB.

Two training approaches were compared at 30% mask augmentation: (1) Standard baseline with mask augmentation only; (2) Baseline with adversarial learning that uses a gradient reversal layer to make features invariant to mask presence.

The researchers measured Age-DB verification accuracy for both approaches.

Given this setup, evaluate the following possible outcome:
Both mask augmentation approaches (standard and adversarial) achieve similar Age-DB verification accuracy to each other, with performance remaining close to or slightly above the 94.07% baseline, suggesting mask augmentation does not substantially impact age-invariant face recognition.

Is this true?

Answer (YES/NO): NO